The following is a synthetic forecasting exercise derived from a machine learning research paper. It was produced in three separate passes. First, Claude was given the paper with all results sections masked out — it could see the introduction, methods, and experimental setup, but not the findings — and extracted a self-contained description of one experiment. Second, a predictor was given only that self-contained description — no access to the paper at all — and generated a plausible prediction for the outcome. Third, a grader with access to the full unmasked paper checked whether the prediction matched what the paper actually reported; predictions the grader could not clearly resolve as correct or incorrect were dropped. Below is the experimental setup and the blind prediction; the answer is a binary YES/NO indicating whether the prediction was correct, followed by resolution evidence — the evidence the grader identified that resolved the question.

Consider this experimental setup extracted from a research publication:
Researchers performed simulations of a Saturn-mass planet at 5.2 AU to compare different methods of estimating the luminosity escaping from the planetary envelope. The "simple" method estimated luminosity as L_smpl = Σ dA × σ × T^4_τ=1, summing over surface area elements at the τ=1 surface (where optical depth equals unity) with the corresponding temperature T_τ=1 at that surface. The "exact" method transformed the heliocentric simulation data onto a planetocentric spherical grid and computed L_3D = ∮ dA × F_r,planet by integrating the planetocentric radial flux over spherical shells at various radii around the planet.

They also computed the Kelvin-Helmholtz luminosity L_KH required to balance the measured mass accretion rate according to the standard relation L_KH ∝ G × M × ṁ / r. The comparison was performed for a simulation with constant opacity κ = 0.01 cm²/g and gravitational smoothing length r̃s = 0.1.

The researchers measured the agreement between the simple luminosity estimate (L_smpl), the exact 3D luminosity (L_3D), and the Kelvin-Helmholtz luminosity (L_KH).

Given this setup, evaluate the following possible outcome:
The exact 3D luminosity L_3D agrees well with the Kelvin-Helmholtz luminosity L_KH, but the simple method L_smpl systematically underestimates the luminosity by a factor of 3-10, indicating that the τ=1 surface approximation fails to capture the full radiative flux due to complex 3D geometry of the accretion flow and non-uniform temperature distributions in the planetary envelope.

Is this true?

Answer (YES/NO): NO